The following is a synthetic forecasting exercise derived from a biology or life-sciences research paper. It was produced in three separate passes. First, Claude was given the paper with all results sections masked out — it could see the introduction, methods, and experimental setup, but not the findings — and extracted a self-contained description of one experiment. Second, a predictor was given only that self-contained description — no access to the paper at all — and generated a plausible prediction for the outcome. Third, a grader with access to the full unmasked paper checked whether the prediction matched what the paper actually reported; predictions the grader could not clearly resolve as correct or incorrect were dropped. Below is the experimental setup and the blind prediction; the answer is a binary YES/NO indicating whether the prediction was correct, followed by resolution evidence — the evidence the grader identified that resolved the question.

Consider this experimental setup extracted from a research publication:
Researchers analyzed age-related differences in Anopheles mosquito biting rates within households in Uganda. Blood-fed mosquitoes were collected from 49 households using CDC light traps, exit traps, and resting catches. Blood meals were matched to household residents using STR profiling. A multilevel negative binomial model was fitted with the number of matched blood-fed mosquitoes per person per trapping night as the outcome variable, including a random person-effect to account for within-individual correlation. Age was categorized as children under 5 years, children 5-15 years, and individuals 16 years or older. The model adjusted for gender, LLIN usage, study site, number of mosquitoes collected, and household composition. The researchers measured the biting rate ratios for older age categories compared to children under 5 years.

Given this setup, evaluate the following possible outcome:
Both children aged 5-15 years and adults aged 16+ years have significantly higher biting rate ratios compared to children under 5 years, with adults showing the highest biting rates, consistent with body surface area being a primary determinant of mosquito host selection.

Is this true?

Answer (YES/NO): YES